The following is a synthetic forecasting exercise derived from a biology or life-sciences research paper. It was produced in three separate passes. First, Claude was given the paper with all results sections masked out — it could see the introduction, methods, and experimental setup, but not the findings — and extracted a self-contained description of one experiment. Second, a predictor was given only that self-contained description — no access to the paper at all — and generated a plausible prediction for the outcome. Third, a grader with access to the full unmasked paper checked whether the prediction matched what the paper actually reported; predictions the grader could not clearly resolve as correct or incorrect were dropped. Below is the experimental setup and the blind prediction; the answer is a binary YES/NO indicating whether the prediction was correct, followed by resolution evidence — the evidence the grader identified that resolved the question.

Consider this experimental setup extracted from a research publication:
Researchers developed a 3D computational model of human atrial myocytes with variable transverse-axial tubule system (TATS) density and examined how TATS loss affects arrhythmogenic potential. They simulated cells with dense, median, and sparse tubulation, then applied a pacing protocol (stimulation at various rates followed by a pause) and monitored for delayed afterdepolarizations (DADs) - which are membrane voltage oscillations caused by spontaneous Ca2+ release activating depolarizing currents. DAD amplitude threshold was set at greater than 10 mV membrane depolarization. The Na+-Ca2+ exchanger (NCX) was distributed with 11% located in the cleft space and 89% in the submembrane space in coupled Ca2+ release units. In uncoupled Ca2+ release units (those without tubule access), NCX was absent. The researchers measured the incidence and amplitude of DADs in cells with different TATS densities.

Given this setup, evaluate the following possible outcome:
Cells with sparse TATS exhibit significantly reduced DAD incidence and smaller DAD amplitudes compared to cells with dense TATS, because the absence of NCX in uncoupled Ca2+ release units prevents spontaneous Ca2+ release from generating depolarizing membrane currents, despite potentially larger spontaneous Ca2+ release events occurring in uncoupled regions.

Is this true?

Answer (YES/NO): NO